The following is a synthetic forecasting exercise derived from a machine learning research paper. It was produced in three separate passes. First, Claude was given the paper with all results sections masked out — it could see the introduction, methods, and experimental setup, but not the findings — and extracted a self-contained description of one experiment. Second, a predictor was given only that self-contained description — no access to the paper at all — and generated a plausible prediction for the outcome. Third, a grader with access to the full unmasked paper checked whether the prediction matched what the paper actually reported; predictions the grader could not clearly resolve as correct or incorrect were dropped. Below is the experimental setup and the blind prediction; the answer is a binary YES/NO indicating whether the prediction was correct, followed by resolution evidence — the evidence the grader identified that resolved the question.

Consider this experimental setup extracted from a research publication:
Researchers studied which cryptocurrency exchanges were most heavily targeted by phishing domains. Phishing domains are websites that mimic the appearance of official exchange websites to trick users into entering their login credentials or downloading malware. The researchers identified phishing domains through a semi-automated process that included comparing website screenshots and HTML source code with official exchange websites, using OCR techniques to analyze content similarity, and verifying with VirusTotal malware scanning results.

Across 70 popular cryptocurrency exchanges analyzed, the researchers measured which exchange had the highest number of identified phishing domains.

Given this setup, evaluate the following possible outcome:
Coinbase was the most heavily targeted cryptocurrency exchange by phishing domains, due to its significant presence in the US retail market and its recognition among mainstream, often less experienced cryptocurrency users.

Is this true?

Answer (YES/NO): NO